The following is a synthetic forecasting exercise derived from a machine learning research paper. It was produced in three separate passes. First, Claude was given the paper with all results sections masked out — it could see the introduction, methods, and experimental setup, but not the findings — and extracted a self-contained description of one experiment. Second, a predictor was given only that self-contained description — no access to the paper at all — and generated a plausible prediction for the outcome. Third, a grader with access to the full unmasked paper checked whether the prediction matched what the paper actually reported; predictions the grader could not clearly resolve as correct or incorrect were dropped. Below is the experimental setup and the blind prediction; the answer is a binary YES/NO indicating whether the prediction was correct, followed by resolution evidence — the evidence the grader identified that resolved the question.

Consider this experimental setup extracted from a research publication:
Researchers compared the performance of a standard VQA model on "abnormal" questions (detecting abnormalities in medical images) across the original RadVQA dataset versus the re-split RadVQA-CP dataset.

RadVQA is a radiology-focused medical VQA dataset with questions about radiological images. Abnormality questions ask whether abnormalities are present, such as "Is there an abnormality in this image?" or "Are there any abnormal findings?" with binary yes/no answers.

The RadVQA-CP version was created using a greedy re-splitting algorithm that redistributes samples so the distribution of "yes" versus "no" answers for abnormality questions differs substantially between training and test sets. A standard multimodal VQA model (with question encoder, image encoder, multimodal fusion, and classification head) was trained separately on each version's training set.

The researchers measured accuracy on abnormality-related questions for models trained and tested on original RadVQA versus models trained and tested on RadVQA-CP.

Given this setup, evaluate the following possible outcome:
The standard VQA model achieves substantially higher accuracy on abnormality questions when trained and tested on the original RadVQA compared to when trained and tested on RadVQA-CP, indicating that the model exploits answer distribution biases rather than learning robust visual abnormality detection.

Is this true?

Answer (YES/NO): NO